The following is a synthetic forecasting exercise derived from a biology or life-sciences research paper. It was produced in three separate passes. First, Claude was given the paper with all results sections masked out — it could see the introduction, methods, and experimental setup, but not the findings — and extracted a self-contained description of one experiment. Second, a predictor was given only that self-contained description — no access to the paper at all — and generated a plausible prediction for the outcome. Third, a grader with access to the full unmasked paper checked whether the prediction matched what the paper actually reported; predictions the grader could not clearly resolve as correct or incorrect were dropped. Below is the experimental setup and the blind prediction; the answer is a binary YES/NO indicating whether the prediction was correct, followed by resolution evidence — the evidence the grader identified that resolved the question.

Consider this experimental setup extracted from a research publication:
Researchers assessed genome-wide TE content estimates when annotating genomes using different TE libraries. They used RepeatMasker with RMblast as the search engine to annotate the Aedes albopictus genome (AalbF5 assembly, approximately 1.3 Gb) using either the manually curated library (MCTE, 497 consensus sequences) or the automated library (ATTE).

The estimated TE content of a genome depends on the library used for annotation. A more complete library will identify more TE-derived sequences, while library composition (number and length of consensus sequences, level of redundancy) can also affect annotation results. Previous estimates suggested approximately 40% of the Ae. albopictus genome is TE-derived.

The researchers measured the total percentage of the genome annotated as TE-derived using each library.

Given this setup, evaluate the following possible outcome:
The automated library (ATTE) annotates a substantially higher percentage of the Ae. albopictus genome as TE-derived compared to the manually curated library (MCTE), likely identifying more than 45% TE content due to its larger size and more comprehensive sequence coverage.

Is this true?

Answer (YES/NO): YES